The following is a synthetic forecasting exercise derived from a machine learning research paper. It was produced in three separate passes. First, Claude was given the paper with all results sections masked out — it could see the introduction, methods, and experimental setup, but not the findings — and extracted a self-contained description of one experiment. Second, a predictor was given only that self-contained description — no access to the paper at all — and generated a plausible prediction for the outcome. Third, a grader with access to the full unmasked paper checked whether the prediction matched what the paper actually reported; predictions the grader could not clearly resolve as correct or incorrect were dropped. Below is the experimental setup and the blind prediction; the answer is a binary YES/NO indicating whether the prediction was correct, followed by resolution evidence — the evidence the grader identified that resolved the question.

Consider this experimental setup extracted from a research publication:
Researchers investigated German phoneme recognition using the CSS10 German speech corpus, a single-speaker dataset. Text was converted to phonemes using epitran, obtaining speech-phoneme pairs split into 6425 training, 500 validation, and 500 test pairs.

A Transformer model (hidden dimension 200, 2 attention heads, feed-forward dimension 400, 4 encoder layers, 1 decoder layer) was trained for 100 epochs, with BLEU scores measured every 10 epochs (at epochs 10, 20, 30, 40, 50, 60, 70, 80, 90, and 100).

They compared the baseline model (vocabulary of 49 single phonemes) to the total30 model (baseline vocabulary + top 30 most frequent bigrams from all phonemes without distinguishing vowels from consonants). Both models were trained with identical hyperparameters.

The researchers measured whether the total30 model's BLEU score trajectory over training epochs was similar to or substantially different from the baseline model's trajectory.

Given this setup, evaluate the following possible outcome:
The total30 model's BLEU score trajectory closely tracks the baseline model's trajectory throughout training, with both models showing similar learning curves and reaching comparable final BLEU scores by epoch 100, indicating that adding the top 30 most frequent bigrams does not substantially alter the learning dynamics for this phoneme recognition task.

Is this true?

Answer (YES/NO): NO